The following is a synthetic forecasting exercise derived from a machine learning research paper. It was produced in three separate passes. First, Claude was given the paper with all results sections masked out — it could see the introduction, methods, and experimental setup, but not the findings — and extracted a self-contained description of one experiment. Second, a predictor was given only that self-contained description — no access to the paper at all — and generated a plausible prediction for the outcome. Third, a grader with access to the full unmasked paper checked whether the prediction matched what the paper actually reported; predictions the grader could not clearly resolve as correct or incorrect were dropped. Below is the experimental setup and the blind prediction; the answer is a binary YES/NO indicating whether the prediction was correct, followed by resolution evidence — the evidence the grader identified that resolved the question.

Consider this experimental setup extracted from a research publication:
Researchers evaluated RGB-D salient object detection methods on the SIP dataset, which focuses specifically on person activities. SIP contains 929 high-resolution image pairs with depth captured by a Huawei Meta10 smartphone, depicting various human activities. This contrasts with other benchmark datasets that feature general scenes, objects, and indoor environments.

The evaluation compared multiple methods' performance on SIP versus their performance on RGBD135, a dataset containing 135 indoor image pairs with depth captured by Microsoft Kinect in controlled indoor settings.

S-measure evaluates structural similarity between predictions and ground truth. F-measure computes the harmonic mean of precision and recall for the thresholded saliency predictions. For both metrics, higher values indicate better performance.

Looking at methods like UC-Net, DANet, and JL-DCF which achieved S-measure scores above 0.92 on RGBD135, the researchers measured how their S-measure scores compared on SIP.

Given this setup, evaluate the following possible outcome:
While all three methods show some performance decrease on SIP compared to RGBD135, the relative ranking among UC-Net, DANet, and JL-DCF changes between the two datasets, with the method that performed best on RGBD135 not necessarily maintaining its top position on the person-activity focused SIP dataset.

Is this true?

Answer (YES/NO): YES